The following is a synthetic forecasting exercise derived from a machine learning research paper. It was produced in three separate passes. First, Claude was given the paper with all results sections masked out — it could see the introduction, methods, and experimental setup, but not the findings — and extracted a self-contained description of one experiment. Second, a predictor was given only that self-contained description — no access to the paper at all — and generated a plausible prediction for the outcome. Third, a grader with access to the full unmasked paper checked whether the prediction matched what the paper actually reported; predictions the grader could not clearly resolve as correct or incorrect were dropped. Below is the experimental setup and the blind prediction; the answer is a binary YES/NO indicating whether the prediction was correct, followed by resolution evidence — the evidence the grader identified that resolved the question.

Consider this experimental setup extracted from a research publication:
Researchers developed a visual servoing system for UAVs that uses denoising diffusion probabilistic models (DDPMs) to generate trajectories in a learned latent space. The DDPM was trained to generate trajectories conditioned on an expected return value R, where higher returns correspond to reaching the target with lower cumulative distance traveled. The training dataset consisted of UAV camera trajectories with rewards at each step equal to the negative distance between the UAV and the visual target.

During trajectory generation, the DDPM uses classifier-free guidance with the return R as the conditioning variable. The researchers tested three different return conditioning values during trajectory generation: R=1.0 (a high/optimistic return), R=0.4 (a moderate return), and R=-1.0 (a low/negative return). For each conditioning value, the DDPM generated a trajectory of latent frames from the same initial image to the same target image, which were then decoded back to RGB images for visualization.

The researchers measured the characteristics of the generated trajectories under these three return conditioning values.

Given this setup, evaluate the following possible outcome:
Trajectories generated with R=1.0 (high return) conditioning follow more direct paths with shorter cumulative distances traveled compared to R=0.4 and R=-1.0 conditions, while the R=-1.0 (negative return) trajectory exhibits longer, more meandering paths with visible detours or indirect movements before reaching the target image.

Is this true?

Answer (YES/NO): NO